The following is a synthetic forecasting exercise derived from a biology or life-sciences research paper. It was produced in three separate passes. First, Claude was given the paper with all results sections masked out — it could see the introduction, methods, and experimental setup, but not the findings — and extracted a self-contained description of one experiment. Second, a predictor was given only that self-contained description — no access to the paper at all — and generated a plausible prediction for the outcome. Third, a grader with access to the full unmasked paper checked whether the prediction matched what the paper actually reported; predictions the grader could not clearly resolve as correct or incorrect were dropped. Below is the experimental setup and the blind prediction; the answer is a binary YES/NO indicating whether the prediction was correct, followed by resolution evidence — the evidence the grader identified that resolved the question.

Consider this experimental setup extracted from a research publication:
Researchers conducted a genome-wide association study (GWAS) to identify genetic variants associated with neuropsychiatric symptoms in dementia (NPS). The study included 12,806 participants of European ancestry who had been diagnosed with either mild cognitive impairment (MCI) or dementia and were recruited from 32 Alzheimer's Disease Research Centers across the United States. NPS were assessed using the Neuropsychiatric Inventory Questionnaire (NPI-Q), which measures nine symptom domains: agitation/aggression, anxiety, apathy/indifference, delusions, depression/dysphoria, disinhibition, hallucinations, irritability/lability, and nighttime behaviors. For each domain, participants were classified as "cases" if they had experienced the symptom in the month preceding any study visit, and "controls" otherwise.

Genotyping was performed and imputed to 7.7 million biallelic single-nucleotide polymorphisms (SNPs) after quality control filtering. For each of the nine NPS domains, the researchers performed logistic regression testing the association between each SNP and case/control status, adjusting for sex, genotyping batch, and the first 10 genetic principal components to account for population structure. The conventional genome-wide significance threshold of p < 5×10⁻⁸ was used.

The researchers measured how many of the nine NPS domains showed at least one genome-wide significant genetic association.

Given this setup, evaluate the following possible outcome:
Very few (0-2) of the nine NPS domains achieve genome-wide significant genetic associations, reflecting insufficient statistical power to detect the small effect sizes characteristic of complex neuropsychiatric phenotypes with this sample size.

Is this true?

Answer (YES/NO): NO